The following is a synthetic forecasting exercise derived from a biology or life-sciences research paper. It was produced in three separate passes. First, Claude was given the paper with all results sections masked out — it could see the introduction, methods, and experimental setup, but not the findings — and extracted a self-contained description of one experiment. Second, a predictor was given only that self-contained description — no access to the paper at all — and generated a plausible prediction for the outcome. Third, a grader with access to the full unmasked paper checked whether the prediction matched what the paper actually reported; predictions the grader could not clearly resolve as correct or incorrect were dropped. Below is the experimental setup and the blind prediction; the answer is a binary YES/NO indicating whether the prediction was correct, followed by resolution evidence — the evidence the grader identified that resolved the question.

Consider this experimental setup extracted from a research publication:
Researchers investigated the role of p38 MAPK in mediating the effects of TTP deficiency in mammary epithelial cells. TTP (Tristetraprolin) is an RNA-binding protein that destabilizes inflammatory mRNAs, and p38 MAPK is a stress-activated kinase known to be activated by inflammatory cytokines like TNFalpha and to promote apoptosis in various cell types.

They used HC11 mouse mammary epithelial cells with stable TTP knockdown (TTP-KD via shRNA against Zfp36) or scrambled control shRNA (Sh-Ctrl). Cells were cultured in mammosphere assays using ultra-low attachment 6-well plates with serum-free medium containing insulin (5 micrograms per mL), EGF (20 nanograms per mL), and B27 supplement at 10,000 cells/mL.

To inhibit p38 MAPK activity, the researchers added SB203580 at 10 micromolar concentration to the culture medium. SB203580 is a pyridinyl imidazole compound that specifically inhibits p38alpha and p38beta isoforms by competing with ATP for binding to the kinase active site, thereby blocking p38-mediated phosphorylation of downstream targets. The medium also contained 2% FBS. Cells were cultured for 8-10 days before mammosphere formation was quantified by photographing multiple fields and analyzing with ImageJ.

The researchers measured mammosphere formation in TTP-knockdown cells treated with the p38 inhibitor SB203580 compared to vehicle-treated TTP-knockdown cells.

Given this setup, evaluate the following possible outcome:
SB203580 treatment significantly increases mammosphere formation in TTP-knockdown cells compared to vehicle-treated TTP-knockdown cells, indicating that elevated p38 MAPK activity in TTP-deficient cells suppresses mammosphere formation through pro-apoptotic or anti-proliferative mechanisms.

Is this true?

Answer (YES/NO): YES